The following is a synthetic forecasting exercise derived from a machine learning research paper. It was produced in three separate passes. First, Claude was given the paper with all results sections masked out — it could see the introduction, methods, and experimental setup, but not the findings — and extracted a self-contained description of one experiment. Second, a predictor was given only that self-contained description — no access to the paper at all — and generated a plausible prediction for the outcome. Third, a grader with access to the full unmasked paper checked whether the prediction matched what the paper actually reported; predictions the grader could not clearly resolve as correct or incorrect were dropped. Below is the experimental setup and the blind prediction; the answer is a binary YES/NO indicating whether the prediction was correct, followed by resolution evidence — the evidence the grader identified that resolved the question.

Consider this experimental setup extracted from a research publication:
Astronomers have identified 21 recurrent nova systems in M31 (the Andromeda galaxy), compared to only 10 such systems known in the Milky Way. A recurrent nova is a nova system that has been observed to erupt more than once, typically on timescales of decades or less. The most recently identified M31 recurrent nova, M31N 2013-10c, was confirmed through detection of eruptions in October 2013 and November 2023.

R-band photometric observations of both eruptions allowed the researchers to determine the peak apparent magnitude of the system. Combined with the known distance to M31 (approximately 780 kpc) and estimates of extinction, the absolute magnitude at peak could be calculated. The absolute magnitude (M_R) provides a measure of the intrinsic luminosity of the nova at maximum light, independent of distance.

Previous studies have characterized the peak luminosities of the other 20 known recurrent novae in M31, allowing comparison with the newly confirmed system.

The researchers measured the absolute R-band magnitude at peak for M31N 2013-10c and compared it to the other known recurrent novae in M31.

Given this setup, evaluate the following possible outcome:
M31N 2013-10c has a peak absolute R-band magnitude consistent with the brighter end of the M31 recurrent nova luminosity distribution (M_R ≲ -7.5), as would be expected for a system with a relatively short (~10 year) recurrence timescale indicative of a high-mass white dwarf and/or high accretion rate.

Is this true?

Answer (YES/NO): NO